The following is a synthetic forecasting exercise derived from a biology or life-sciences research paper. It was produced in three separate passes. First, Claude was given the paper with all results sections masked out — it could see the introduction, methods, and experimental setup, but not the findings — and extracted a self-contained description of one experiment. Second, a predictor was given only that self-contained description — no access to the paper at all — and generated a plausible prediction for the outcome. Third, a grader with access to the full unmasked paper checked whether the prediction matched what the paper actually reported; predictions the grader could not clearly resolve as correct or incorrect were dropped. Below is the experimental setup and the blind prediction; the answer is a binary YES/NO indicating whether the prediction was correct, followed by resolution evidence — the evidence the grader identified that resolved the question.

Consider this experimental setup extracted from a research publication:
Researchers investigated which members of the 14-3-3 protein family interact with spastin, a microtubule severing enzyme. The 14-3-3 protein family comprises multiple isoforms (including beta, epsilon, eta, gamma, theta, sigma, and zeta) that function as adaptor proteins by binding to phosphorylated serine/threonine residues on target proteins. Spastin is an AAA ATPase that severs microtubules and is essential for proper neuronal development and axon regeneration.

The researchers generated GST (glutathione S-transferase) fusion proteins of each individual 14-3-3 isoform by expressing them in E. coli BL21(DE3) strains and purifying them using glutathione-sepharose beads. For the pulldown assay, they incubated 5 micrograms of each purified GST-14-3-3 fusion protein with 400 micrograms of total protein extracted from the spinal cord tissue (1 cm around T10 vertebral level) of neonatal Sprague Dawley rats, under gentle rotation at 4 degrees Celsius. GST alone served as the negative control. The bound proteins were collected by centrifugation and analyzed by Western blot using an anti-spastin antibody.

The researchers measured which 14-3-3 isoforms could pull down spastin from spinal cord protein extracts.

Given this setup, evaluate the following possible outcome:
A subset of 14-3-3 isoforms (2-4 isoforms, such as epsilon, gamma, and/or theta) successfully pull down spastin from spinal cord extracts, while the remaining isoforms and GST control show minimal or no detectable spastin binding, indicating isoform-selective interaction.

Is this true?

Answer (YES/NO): NO